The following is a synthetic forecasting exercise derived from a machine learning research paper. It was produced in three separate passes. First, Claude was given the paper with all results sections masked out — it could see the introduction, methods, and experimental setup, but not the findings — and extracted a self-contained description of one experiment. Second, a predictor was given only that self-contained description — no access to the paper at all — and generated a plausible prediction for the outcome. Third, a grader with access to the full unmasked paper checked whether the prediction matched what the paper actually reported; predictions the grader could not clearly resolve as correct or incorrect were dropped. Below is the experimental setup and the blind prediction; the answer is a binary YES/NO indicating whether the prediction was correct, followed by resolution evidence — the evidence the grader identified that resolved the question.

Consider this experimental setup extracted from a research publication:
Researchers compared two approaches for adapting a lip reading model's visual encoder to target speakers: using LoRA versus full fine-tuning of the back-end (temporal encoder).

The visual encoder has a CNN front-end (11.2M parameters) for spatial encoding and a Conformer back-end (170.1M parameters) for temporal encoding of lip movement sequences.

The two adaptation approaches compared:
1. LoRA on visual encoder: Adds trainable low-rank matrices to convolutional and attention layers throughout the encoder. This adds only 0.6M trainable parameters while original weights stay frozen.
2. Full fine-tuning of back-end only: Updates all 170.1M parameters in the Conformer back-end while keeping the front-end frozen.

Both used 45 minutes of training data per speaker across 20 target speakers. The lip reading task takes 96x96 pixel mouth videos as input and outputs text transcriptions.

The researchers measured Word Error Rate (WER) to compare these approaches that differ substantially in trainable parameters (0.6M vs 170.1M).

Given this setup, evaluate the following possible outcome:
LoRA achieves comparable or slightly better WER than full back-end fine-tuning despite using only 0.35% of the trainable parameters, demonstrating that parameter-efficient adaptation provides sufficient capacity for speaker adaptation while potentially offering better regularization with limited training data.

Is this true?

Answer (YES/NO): NO